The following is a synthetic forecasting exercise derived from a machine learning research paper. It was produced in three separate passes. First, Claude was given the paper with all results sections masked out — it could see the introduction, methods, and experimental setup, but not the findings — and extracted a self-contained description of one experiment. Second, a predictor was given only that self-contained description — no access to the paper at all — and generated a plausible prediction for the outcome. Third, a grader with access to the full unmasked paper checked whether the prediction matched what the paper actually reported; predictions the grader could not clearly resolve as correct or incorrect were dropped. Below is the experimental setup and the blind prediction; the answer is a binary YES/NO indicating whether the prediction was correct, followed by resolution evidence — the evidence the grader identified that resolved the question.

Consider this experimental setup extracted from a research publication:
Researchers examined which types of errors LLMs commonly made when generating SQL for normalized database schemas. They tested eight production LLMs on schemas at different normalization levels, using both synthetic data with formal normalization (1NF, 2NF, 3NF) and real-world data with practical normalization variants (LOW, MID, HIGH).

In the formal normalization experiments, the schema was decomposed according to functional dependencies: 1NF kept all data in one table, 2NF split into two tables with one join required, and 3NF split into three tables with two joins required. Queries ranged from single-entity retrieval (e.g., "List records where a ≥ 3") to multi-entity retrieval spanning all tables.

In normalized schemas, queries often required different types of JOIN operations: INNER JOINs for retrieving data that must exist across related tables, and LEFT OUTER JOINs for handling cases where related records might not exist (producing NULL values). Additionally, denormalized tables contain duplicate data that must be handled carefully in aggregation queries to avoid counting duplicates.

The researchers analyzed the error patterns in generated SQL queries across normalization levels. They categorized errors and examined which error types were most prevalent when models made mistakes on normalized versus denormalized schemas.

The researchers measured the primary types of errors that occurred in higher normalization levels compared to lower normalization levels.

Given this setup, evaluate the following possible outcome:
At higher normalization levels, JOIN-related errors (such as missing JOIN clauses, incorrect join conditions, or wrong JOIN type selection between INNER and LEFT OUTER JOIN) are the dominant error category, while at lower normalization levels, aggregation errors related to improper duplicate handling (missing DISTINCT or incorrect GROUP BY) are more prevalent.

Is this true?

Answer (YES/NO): YES